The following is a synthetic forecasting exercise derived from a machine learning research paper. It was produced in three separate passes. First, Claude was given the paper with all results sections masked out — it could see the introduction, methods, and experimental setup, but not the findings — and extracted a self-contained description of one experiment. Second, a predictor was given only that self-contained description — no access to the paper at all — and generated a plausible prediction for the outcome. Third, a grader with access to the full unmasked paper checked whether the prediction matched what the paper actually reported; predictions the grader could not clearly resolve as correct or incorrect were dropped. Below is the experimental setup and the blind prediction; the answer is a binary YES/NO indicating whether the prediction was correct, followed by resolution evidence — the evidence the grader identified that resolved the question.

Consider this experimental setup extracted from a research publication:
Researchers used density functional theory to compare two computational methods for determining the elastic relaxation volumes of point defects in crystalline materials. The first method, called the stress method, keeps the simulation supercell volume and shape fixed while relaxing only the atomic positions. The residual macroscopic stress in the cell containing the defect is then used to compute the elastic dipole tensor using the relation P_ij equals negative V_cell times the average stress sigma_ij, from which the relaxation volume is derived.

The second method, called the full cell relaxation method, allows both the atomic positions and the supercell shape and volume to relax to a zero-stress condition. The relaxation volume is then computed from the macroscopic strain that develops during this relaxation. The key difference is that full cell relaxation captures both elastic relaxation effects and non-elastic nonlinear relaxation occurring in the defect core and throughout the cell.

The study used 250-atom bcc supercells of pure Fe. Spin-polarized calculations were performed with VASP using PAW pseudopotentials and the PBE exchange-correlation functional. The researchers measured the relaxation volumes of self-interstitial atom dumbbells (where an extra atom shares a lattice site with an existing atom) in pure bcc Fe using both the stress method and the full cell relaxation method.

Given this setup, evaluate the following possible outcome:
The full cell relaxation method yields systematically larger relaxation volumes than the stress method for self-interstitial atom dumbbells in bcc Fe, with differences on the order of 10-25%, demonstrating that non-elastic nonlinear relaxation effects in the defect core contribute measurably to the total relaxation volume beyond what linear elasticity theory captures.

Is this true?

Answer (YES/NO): NO